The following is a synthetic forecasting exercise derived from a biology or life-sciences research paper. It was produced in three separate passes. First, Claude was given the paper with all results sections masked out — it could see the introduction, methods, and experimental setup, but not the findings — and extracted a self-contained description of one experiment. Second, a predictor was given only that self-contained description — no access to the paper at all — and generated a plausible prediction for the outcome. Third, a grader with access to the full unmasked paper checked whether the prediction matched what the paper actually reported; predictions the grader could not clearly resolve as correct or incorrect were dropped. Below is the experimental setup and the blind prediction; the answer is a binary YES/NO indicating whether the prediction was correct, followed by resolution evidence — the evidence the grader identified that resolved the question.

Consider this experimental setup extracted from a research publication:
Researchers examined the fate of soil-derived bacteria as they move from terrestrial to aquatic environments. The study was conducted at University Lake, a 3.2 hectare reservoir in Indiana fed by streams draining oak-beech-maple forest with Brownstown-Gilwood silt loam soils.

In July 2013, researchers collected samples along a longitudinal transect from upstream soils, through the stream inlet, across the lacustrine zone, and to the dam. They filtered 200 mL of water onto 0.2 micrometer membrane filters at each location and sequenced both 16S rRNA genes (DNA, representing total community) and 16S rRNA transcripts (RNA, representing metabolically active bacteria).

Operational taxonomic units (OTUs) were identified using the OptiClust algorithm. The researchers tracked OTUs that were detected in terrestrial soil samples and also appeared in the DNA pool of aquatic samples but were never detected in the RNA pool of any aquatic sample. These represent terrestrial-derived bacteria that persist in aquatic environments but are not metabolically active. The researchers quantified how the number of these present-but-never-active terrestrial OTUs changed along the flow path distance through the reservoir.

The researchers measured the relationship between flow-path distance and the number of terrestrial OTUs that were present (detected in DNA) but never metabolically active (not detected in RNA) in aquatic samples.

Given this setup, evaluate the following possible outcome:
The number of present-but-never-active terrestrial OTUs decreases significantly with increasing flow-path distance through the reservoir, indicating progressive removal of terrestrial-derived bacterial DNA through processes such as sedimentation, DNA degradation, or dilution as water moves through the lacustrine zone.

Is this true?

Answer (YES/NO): YES